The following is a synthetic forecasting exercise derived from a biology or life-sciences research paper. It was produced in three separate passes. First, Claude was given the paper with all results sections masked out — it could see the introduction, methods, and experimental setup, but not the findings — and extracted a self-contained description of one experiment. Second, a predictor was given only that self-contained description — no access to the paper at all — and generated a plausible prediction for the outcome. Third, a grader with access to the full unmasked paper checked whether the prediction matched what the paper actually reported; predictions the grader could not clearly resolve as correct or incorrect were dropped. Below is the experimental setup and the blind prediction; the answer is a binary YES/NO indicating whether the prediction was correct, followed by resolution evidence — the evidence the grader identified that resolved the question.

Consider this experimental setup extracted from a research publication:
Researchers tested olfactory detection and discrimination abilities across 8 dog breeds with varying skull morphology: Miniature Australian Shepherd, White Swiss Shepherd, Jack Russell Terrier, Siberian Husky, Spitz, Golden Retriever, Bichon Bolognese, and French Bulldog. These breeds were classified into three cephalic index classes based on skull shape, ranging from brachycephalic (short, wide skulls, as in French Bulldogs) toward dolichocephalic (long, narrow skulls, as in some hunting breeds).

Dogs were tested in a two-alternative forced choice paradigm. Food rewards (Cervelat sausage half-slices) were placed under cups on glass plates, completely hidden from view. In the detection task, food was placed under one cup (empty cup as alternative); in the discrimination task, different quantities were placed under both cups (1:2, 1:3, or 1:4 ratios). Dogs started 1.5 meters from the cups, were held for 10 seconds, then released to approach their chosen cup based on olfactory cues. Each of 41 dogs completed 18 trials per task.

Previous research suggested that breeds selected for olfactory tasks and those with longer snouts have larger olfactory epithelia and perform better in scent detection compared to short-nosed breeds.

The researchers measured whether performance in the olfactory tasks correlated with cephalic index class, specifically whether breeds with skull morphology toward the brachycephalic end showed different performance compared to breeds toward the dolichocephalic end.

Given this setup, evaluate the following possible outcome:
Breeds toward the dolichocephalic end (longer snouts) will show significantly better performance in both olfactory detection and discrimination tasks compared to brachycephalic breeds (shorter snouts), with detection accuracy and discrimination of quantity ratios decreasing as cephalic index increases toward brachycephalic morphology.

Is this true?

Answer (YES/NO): NO